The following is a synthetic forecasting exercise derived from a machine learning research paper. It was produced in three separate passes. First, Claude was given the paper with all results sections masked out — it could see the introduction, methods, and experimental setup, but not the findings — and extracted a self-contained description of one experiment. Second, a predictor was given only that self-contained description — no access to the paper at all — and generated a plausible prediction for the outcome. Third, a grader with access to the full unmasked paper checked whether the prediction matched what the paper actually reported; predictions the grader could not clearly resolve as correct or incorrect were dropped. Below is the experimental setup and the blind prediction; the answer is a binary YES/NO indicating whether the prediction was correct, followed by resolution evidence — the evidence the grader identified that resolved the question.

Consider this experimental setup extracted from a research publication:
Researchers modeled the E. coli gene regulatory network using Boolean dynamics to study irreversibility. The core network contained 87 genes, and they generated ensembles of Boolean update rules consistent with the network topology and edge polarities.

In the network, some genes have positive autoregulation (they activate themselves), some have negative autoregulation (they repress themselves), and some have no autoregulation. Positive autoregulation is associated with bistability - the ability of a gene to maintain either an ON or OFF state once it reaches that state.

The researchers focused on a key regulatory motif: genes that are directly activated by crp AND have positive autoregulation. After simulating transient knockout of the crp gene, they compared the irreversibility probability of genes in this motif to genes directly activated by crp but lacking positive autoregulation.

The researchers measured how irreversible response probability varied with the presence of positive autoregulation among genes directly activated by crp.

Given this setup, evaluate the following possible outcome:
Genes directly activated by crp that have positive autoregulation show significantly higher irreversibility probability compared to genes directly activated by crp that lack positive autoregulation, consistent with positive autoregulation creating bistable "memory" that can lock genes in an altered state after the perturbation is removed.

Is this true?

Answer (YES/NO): YES